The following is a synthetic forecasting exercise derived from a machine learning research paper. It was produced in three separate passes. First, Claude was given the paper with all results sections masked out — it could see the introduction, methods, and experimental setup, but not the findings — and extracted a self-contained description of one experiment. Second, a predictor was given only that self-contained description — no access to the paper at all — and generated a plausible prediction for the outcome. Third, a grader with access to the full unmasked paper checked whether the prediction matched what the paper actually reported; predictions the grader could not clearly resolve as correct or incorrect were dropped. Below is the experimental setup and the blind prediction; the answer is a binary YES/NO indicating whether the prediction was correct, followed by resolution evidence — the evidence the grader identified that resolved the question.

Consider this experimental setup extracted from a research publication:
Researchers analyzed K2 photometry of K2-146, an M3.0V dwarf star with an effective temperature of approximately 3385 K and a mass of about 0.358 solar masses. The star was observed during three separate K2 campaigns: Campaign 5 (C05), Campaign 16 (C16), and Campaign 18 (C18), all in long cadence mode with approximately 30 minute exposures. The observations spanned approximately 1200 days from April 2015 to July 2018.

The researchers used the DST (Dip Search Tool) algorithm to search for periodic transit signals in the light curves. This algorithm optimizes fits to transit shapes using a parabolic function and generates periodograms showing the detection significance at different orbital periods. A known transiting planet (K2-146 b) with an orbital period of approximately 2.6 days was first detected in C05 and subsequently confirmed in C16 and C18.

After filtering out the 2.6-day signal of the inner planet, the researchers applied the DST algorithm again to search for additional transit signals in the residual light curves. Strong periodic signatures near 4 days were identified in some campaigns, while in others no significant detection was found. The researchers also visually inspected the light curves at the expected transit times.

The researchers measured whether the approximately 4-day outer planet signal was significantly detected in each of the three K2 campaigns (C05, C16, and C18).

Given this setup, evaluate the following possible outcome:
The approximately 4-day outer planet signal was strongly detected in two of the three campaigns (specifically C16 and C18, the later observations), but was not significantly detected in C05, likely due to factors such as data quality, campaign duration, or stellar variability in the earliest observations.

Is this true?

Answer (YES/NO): NO